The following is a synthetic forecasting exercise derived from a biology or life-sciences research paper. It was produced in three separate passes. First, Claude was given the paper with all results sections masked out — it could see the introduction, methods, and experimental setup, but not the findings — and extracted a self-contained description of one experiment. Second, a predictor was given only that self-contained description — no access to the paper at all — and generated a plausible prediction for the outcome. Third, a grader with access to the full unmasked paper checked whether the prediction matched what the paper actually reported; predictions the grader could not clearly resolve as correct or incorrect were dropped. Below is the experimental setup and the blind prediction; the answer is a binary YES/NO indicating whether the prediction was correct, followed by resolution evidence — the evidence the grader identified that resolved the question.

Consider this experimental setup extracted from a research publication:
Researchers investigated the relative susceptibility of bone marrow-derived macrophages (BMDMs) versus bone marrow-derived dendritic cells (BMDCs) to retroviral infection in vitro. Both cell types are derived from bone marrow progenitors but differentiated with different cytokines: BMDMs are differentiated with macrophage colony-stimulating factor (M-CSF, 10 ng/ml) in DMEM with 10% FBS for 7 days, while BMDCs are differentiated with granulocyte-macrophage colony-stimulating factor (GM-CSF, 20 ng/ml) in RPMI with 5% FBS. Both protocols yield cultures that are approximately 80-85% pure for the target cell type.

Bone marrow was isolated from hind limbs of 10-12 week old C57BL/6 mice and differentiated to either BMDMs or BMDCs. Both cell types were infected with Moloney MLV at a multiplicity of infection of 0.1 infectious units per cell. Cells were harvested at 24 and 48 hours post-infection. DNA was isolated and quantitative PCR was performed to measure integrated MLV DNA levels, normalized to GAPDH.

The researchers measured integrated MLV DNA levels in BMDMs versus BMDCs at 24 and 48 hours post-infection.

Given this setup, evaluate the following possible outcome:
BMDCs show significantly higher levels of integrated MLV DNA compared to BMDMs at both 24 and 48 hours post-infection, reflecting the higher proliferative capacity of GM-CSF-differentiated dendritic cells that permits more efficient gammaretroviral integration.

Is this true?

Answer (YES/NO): NO